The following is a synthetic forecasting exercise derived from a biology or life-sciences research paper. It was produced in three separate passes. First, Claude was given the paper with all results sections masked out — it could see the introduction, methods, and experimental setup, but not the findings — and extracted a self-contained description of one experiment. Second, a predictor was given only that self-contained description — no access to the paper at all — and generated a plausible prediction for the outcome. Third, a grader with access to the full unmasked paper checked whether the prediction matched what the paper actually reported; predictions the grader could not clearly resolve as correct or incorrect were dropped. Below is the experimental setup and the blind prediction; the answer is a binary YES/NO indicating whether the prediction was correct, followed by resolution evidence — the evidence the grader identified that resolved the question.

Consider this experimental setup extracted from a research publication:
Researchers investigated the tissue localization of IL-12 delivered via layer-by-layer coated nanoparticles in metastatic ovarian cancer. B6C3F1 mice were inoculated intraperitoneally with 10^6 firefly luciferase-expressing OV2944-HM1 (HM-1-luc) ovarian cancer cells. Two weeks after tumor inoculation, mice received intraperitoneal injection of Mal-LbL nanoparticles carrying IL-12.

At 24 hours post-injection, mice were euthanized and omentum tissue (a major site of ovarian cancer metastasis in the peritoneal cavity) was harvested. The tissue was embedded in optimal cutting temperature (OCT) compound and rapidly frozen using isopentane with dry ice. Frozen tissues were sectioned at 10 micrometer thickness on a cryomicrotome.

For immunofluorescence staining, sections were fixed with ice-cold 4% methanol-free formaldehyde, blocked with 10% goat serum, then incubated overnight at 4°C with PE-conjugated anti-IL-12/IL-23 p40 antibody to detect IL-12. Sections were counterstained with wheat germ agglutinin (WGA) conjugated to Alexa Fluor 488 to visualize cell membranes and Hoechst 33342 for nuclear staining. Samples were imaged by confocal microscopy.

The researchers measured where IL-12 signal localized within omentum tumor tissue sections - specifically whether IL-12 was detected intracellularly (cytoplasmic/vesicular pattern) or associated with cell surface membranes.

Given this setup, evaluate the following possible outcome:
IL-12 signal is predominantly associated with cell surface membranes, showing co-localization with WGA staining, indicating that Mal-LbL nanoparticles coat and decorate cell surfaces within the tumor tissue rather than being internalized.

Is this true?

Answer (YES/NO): YES